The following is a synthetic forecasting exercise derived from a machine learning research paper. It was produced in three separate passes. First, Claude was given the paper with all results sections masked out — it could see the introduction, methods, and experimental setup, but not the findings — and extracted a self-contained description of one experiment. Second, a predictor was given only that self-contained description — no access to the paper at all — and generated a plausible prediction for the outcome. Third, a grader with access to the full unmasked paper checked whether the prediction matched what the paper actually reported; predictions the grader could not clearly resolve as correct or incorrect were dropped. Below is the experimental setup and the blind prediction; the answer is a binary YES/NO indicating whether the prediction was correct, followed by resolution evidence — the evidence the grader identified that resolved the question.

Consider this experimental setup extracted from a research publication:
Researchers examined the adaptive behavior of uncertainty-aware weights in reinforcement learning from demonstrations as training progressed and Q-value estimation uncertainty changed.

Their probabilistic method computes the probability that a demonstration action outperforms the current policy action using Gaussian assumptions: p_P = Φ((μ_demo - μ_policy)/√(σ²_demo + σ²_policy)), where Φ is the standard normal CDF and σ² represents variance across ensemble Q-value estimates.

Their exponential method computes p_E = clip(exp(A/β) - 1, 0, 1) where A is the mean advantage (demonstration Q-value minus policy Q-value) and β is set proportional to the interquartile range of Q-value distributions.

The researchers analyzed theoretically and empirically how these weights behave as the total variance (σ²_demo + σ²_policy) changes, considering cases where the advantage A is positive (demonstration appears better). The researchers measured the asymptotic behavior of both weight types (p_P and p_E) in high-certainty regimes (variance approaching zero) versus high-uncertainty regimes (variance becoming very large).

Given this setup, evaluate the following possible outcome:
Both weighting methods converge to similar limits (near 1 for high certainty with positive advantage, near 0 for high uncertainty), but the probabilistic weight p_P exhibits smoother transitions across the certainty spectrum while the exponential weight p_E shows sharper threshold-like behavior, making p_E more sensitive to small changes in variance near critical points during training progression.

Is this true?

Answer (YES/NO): NO